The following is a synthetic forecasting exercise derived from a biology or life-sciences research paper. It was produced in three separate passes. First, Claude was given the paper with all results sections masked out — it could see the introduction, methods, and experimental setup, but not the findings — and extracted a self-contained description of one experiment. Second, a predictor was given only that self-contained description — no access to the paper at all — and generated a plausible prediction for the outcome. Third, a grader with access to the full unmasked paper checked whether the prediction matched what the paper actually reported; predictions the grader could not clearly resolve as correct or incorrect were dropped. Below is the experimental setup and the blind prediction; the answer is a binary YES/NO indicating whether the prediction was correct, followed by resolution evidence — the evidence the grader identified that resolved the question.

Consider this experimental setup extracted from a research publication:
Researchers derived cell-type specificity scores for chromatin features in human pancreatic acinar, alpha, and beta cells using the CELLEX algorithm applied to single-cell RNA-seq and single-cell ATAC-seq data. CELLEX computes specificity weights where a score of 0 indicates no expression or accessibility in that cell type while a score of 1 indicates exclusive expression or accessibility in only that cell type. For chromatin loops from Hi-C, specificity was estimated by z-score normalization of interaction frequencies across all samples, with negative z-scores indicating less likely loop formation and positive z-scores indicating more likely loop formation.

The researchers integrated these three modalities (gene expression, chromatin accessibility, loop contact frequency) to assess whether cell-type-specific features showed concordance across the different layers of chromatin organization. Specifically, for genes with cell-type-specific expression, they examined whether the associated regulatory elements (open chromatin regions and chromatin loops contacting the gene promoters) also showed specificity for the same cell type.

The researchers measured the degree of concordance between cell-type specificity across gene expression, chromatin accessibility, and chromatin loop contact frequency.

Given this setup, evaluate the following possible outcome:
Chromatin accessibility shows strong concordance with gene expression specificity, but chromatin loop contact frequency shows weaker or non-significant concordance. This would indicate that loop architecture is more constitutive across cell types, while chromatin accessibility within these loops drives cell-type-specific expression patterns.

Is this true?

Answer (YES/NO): NO